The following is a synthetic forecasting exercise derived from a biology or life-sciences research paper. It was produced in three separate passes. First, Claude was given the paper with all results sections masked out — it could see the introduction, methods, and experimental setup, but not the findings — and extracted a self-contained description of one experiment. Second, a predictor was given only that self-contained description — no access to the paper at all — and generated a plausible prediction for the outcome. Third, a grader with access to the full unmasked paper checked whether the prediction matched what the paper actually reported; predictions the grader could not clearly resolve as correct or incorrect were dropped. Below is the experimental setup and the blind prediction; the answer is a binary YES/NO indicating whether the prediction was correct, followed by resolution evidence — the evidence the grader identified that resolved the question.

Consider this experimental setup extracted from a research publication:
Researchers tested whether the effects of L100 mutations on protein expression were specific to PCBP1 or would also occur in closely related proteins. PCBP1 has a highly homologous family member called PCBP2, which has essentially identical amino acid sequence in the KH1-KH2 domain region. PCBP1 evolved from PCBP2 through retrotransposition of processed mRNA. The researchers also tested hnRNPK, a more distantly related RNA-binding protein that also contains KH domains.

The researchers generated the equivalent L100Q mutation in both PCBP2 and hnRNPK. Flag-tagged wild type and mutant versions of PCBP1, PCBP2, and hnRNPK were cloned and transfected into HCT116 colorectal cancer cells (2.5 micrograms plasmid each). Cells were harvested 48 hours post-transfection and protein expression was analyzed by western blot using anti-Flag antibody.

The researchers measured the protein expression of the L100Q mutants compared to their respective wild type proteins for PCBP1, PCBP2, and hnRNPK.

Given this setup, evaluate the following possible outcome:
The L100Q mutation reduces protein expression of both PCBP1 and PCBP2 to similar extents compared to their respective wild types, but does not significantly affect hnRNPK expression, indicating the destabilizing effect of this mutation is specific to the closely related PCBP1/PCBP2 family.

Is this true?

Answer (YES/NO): NO